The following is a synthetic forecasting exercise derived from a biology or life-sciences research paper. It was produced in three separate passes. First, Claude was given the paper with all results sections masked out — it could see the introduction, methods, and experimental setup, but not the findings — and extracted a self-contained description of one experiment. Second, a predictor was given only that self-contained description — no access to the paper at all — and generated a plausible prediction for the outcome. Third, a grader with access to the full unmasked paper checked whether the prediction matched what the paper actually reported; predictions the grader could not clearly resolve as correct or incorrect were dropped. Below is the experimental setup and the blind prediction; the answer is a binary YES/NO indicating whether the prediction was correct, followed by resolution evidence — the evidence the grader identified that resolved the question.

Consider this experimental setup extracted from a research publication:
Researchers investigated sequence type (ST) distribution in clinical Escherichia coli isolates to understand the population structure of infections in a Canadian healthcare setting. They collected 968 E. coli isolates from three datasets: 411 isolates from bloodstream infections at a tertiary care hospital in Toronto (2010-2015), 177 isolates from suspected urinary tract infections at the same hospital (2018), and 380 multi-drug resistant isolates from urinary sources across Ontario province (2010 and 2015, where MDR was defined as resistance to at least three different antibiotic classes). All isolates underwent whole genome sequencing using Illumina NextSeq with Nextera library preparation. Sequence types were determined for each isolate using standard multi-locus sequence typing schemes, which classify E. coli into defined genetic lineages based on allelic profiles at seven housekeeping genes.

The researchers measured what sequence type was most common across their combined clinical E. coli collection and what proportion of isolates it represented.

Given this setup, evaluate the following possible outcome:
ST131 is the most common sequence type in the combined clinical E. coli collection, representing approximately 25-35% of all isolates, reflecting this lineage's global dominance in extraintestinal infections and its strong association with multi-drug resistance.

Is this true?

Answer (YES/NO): YES